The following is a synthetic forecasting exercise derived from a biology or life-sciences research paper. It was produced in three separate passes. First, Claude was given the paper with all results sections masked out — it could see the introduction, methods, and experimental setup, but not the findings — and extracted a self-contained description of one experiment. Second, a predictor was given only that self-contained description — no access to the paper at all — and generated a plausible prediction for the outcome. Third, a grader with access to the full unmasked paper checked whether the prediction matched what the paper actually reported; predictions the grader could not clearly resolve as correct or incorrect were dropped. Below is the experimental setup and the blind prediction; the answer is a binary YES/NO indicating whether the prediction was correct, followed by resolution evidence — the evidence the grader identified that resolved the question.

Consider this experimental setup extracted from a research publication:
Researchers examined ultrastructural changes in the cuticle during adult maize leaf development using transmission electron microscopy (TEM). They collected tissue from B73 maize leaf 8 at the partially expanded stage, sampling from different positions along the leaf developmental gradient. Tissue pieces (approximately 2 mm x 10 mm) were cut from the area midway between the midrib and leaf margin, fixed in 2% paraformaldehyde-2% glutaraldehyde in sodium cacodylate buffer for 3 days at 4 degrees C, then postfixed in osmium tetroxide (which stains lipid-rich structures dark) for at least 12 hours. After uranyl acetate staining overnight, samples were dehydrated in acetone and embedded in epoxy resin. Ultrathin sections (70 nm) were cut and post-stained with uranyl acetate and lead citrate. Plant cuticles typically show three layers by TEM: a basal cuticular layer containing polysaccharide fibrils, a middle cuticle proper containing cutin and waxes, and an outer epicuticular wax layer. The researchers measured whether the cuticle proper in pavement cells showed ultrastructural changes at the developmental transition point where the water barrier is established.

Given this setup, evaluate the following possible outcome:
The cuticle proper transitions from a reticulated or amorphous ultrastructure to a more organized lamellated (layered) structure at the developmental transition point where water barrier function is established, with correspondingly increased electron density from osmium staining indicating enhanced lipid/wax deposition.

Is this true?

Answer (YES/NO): NO